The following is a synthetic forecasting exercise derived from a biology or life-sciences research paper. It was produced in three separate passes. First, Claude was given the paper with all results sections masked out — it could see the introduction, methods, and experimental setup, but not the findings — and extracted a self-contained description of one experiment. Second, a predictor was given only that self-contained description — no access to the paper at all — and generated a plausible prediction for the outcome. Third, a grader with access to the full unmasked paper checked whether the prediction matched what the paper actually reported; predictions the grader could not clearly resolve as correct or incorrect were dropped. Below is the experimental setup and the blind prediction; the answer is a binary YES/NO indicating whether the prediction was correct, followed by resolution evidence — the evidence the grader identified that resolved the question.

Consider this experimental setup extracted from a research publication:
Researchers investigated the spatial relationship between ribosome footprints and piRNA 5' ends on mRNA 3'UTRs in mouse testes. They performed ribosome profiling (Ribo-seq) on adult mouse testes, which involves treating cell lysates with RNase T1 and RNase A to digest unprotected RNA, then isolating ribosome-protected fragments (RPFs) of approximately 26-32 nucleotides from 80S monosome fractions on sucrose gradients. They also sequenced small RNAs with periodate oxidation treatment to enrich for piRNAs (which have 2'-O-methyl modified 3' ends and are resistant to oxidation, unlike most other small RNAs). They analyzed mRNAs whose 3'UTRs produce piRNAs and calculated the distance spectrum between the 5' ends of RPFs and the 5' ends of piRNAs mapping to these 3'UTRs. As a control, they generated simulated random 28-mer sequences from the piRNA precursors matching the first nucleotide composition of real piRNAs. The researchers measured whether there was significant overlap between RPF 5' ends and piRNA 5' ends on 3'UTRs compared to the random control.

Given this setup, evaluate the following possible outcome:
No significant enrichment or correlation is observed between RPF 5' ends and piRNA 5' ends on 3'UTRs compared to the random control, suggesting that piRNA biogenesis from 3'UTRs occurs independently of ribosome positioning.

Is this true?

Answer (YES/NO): NO